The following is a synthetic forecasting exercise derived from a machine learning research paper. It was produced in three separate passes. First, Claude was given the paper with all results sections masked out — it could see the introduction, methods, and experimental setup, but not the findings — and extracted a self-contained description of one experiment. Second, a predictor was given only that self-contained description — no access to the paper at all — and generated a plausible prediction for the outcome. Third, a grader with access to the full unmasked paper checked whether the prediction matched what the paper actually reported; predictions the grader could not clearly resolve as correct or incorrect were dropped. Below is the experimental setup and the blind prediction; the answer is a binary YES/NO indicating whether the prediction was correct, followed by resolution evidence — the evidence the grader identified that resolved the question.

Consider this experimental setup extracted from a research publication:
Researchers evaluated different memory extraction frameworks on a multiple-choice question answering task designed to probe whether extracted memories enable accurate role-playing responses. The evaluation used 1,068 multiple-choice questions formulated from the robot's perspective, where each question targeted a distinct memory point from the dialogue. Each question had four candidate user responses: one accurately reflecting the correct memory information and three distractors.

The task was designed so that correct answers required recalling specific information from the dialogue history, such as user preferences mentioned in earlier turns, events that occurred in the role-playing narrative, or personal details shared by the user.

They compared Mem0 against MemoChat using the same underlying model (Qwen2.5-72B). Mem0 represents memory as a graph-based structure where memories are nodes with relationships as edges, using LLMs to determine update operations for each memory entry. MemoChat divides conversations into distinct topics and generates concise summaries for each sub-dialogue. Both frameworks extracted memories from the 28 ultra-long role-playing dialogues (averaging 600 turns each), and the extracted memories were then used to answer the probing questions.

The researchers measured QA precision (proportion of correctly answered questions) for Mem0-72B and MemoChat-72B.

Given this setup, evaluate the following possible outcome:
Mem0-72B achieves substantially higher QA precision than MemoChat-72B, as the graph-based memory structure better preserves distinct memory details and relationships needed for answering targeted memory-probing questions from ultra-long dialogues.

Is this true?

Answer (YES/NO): NO